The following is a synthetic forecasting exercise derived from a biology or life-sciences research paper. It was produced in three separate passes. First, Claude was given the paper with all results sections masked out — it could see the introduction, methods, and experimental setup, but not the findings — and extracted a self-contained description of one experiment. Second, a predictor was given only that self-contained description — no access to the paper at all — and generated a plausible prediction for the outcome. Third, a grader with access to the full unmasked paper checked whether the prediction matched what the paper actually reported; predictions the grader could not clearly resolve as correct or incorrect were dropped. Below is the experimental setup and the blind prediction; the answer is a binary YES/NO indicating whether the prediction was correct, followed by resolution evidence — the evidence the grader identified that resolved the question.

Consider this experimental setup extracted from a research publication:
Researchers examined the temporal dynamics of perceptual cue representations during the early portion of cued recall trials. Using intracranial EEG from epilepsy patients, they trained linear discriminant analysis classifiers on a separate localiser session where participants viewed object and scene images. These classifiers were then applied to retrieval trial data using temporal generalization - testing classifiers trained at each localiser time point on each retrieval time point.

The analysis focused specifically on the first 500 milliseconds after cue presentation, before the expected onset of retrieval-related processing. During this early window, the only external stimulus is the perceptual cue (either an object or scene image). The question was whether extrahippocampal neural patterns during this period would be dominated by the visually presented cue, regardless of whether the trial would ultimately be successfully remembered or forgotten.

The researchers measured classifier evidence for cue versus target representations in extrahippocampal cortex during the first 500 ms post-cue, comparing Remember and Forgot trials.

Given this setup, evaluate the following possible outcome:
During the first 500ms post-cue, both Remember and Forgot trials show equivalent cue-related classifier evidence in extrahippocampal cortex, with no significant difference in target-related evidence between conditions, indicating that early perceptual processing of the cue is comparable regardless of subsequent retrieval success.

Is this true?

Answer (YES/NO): YES